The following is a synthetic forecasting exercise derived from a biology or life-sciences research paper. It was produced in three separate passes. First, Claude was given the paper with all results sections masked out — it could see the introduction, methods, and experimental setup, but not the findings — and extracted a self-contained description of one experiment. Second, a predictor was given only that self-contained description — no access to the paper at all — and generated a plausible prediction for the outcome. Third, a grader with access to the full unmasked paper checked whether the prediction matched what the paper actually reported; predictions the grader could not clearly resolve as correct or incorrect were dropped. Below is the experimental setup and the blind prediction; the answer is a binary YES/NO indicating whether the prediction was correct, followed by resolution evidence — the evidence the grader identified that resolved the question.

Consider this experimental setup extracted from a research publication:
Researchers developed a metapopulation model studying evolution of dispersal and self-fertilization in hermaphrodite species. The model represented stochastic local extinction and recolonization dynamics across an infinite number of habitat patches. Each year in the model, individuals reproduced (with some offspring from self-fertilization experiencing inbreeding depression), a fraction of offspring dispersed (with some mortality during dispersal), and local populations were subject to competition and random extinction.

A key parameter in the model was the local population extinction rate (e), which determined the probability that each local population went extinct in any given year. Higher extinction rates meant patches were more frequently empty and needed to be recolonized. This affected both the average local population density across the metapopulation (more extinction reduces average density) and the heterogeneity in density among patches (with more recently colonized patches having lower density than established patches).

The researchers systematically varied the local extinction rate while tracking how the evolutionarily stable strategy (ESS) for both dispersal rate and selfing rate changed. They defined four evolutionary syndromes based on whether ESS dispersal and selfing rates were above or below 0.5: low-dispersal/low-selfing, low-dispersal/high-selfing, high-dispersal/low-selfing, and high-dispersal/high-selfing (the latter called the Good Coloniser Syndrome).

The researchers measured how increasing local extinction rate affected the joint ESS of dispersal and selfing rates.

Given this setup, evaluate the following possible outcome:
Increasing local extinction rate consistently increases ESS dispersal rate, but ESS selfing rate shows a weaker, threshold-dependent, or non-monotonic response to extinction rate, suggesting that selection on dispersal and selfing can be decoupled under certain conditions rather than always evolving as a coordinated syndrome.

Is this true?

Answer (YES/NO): NO